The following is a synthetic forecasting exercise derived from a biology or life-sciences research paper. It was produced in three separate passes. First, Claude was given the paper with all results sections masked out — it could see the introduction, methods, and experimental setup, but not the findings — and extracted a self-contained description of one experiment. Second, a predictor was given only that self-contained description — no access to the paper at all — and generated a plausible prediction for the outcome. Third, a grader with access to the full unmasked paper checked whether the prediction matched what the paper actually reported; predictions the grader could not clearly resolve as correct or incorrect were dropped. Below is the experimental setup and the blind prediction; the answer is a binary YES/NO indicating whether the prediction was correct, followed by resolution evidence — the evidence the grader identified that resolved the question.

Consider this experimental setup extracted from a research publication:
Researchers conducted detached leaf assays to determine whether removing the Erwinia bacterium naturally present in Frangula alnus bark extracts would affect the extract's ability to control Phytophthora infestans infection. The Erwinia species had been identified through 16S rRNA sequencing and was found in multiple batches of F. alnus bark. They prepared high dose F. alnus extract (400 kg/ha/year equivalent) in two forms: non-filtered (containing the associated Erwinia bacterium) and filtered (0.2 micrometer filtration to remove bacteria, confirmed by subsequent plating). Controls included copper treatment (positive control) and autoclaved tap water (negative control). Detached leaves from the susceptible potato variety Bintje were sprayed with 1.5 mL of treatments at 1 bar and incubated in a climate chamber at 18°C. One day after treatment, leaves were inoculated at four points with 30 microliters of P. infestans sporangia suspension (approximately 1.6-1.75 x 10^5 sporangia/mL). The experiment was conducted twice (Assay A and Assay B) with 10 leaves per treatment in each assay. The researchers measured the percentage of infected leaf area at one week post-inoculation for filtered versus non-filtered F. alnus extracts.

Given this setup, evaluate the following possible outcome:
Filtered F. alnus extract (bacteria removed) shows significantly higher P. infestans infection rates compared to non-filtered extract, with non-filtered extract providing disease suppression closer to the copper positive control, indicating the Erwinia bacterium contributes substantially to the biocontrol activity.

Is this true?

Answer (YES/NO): NO